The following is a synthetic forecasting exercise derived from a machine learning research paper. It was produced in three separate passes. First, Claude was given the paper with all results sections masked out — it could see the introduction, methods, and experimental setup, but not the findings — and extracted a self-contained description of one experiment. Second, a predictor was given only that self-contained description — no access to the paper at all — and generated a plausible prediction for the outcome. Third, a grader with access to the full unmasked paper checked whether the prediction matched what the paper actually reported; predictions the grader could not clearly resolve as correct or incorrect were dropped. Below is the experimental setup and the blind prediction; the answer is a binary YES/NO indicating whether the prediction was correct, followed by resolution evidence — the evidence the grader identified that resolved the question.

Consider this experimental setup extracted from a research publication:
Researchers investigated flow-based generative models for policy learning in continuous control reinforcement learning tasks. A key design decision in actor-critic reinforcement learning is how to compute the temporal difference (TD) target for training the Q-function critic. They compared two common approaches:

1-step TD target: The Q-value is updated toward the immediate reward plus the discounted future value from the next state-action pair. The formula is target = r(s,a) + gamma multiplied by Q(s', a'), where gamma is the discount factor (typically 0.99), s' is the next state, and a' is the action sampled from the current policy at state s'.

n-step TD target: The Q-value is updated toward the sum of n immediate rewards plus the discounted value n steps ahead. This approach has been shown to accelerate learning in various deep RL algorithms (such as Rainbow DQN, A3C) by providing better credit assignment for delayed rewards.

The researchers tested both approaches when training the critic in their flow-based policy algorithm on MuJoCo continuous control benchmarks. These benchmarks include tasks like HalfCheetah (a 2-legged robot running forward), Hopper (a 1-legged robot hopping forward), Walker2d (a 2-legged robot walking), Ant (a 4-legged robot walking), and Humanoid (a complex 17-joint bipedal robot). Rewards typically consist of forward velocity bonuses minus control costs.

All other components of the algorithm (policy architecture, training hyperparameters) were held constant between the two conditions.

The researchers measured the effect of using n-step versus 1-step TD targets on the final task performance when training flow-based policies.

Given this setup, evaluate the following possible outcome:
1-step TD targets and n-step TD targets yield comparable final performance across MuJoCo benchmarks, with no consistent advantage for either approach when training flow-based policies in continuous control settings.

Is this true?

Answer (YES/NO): NO